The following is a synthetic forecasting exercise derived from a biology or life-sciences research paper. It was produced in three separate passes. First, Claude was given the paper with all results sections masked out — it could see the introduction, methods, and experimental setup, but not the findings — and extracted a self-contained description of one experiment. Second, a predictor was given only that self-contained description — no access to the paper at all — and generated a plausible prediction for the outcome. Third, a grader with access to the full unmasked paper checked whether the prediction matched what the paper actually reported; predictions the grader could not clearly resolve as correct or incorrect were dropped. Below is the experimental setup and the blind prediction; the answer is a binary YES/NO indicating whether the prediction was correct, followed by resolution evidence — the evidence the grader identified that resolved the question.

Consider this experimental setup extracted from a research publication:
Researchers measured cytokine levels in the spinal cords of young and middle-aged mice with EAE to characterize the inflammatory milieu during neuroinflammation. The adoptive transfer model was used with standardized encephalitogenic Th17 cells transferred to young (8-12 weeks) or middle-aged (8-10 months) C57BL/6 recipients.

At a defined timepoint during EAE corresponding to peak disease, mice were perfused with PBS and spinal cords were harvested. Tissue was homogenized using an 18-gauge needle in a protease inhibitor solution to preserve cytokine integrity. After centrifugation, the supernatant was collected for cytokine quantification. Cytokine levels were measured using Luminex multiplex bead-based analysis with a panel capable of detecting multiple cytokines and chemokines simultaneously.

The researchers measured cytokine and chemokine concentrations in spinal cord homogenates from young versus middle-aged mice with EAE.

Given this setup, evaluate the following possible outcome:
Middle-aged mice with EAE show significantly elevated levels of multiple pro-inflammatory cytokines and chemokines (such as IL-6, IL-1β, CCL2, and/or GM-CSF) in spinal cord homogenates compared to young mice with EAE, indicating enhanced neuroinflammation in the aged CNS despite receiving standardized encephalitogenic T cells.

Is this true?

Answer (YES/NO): YES